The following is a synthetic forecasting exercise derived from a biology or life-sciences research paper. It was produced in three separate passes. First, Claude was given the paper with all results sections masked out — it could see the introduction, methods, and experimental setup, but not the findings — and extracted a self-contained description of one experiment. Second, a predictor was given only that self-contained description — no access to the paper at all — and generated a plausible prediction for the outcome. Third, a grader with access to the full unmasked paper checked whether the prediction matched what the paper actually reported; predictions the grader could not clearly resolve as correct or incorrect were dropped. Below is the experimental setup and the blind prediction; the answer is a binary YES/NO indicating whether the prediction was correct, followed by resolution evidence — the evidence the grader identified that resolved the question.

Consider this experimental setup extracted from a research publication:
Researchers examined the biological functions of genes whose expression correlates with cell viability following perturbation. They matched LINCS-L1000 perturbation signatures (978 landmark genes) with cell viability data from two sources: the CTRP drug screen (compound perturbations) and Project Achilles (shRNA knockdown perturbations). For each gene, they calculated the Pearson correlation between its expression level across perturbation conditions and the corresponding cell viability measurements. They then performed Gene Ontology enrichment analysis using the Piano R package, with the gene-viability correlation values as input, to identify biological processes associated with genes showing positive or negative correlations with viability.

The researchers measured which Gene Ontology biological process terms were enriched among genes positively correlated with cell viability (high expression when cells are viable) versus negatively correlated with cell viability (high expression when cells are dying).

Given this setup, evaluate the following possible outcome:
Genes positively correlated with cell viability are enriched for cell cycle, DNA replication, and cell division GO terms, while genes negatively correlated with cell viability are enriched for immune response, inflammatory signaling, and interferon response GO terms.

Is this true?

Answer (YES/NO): NO